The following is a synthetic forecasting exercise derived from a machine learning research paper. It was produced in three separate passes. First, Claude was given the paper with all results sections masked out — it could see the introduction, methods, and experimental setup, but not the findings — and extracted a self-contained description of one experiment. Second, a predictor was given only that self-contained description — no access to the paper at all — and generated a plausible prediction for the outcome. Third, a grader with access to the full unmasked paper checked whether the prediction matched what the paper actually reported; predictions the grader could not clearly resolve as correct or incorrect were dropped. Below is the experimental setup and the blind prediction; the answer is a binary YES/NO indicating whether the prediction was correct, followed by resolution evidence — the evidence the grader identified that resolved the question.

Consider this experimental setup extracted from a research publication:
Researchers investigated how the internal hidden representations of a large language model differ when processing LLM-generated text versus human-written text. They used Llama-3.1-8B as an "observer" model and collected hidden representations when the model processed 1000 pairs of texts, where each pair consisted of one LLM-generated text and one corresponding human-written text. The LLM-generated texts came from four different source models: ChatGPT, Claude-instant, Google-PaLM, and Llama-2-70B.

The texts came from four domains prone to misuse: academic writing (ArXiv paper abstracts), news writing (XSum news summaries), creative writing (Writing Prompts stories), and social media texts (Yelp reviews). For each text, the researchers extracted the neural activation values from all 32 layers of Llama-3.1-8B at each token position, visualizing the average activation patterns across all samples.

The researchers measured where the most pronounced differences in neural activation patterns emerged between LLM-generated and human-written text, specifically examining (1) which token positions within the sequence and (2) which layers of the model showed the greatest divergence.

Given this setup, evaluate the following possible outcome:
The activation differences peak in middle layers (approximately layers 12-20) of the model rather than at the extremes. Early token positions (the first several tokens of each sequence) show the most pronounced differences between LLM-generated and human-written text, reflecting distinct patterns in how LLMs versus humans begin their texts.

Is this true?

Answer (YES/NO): NO